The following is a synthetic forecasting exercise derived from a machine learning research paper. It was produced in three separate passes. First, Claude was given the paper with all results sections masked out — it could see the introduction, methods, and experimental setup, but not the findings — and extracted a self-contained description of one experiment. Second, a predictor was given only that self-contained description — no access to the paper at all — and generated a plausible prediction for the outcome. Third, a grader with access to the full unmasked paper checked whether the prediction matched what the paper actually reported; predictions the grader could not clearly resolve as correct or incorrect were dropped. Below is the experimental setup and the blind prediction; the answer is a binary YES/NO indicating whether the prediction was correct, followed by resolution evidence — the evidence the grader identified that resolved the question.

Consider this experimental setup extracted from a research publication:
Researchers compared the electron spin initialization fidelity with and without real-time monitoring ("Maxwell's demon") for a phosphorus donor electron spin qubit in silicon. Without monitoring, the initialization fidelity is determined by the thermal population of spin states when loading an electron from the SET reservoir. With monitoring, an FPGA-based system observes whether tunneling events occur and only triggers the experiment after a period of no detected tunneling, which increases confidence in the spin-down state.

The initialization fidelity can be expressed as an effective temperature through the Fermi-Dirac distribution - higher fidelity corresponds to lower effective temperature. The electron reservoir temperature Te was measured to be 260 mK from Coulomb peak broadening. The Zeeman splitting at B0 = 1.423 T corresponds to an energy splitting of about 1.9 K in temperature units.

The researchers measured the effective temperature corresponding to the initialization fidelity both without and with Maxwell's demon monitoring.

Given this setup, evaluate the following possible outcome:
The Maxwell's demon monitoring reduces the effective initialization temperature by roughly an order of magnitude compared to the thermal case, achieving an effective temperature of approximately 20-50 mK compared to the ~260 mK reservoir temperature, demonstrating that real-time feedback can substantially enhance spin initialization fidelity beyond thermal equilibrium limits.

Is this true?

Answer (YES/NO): NO